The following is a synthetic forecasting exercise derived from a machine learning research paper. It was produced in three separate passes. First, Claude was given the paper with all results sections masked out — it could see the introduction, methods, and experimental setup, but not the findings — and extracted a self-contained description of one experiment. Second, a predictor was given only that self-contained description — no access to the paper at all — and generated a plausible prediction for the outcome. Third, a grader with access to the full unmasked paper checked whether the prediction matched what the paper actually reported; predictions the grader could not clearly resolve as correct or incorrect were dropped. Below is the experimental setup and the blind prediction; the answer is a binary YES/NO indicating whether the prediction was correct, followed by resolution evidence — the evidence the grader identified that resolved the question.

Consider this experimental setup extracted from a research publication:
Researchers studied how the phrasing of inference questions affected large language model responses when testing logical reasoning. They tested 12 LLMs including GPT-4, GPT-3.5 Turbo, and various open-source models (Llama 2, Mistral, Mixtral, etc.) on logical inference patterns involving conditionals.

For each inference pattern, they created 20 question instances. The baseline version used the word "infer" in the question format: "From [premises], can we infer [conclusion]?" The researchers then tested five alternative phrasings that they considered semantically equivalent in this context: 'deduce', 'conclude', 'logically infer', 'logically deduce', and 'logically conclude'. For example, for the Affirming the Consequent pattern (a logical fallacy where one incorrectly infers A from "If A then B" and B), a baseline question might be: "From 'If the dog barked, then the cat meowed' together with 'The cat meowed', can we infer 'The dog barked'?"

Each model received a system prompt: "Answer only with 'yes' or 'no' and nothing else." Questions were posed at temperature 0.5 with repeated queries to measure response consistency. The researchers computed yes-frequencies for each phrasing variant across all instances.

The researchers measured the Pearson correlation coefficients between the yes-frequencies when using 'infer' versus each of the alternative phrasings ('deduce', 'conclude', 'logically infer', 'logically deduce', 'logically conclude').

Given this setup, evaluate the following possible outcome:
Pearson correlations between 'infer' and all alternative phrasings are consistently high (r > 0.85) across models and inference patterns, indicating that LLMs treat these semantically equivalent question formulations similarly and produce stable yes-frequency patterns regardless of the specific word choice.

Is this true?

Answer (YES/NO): YES